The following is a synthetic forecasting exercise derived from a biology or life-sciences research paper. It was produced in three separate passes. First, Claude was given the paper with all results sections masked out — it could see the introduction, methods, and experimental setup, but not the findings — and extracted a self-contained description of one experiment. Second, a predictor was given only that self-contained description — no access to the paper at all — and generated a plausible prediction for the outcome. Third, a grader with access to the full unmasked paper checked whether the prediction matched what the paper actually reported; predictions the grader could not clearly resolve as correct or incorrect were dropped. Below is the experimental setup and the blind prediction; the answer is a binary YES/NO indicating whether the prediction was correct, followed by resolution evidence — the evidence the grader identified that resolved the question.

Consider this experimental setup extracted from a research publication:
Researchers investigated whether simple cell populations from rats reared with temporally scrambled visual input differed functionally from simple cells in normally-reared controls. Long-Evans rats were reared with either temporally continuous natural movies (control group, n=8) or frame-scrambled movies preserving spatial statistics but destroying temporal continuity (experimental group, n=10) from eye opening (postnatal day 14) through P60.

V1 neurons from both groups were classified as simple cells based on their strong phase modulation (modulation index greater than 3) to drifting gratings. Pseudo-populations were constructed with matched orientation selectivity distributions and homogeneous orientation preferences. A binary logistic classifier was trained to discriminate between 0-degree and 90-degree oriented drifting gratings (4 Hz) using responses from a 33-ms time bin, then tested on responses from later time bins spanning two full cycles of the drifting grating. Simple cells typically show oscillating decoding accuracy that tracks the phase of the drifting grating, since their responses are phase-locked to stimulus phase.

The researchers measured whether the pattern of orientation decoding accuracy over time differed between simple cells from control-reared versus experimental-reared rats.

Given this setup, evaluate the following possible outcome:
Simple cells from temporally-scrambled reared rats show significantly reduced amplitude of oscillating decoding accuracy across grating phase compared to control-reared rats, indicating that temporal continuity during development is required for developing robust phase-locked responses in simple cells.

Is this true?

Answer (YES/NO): NO